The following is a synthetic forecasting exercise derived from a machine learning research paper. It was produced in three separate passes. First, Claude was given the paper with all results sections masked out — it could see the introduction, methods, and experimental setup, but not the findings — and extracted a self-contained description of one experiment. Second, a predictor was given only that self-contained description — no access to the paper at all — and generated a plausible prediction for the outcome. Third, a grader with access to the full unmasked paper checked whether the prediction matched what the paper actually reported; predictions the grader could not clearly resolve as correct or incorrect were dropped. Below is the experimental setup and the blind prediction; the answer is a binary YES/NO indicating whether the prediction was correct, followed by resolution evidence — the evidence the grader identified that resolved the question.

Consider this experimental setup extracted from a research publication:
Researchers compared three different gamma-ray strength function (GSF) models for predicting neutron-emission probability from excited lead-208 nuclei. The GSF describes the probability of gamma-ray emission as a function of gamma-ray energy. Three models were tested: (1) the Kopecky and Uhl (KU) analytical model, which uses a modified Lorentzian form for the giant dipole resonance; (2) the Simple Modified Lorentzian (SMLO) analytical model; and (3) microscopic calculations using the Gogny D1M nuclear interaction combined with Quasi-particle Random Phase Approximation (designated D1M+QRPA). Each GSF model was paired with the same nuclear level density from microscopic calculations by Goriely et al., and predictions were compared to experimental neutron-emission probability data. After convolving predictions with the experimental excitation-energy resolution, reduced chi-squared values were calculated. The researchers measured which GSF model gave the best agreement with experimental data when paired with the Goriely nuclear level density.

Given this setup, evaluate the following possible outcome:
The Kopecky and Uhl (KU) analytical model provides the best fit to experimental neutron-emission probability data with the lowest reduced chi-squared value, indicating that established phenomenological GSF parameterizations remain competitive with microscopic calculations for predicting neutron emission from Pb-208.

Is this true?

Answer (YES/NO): NO